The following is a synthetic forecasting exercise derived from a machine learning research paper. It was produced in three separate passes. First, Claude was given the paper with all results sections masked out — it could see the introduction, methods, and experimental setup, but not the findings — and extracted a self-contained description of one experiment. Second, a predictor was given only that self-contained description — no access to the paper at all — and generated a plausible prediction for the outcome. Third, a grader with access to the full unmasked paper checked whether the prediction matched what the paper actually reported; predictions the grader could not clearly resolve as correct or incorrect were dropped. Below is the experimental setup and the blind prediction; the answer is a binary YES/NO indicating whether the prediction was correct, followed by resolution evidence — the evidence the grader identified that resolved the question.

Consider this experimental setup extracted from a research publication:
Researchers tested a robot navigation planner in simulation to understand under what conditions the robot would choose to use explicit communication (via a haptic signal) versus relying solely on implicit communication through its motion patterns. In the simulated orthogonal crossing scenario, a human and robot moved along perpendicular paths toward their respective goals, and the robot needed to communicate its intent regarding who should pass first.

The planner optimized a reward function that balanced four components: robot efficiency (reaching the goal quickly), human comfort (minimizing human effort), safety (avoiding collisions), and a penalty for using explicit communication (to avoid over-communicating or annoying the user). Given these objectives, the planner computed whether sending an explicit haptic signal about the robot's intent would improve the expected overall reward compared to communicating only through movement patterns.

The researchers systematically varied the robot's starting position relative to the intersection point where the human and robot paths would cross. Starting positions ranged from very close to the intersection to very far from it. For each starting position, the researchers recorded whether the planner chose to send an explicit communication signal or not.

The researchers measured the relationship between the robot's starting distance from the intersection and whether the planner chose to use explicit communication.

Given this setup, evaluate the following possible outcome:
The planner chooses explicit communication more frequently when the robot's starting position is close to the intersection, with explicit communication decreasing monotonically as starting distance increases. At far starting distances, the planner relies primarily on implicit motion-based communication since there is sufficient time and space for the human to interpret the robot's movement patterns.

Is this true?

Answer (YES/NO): NO